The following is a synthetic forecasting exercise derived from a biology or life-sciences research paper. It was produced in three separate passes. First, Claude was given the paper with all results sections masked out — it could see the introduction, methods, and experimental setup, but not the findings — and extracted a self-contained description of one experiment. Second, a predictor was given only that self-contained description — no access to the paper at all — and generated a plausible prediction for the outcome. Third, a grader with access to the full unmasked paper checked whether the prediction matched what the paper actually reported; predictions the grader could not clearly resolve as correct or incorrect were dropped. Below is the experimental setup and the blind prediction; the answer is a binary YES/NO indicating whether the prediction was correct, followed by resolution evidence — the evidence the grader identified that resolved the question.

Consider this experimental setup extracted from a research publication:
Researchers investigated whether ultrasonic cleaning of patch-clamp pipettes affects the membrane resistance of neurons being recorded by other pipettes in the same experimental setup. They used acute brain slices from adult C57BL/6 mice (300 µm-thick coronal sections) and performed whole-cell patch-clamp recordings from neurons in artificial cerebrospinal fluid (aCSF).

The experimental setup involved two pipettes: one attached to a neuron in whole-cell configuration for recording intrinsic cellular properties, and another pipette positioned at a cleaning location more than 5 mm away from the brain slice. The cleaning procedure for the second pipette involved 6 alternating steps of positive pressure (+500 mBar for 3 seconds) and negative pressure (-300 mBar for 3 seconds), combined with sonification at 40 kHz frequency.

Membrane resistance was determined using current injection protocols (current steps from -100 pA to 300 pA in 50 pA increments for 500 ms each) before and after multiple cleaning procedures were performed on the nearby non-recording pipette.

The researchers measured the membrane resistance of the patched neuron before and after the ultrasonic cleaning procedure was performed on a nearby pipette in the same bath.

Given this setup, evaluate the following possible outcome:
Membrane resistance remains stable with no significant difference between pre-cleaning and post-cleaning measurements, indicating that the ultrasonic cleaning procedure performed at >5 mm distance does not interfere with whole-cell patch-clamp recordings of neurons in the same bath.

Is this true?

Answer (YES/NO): YES